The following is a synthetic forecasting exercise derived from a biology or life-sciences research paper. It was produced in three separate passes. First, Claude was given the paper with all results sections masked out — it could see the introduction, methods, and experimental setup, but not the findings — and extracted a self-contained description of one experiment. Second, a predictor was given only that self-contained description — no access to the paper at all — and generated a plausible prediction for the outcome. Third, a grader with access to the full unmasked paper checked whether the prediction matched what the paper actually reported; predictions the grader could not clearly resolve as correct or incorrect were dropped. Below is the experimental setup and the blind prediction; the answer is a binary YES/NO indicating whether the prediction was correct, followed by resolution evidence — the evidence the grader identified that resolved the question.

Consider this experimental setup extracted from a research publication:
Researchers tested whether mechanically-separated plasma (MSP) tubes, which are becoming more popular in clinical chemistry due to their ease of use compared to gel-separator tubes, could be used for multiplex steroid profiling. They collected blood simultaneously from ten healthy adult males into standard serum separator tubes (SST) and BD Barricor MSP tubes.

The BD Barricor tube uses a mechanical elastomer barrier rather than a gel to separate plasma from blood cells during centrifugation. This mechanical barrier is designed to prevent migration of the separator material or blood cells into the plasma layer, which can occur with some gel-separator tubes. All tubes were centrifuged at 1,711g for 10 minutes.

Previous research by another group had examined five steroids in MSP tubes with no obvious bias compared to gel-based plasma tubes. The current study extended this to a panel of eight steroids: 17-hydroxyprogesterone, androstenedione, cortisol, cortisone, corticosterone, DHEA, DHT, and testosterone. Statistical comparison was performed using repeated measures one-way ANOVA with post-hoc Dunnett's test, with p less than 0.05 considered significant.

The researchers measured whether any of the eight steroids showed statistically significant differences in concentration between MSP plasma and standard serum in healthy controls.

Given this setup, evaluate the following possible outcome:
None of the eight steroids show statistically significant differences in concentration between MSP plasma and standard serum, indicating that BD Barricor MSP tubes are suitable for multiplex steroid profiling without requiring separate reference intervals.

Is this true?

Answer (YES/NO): NO